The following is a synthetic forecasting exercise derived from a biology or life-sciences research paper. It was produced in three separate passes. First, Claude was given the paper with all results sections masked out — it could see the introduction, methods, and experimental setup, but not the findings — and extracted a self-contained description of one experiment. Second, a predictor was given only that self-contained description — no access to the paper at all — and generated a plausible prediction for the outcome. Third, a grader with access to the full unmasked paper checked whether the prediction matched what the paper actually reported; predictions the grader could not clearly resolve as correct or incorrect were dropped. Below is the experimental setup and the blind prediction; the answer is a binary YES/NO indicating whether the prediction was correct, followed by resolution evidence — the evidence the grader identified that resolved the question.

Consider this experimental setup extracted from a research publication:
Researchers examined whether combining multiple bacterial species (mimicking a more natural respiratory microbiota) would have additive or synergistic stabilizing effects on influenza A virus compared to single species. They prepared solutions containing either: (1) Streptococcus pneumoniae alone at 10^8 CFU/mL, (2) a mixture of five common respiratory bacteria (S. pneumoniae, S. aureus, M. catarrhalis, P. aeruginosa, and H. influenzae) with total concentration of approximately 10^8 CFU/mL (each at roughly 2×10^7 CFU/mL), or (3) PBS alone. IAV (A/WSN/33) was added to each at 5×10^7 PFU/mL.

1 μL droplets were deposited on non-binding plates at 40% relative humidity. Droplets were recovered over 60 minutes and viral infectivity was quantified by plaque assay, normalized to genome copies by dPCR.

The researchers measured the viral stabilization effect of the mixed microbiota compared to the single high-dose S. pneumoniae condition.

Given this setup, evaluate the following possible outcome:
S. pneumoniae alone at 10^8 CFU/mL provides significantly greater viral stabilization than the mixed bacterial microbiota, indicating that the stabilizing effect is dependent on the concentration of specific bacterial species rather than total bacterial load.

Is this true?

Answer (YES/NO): NO